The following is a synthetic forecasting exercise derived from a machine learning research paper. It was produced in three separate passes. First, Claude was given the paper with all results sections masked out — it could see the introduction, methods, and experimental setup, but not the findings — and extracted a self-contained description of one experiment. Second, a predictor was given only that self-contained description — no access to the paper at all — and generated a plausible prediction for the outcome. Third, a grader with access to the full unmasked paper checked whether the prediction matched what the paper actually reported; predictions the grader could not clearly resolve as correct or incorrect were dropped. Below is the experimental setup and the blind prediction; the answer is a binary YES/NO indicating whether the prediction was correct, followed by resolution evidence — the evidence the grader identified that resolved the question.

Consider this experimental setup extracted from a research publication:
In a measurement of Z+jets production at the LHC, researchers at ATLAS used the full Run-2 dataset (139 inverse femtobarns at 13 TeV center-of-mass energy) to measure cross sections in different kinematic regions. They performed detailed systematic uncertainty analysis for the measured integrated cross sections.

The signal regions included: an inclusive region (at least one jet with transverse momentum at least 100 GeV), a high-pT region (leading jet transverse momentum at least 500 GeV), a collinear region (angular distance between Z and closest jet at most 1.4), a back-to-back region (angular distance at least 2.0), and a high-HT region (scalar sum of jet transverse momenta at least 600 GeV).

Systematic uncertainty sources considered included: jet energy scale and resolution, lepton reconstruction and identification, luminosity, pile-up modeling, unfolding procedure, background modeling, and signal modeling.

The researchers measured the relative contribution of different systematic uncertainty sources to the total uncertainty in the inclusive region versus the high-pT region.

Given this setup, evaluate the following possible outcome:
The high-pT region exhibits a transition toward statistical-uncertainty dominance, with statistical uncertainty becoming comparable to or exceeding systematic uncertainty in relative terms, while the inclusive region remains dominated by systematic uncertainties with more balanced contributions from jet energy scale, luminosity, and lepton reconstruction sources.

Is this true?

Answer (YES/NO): NO